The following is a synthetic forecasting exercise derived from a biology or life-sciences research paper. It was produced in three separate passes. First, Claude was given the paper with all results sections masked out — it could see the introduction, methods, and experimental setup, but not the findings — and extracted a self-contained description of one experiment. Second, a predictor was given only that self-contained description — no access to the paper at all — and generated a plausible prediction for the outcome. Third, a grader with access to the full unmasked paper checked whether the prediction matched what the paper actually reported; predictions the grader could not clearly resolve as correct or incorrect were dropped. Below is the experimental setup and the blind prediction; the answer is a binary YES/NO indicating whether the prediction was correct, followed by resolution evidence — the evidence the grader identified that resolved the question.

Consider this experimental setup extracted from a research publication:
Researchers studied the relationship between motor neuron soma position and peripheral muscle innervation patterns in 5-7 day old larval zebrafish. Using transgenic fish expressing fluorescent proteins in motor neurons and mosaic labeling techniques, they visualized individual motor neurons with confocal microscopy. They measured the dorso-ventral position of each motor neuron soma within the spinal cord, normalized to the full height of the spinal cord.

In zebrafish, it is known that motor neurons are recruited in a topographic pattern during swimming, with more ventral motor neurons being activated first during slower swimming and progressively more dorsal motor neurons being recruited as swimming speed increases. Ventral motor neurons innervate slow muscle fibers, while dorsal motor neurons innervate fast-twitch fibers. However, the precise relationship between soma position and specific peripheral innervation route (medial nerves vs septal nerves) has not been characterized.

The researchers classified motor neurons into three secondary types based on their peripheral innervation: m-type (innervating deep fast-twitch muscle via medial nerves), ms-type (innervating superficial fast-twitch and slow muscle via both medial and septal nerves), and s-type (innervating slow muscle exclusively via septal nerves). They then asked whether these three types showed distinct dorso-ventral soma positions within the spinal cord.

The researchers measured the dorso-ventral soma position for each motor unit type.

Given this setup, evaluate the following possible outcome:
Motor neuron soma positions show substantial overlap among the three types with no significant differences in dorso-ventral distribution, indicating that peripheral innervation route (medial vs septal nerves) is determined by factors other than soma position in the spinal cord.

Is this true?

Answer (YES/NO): NO